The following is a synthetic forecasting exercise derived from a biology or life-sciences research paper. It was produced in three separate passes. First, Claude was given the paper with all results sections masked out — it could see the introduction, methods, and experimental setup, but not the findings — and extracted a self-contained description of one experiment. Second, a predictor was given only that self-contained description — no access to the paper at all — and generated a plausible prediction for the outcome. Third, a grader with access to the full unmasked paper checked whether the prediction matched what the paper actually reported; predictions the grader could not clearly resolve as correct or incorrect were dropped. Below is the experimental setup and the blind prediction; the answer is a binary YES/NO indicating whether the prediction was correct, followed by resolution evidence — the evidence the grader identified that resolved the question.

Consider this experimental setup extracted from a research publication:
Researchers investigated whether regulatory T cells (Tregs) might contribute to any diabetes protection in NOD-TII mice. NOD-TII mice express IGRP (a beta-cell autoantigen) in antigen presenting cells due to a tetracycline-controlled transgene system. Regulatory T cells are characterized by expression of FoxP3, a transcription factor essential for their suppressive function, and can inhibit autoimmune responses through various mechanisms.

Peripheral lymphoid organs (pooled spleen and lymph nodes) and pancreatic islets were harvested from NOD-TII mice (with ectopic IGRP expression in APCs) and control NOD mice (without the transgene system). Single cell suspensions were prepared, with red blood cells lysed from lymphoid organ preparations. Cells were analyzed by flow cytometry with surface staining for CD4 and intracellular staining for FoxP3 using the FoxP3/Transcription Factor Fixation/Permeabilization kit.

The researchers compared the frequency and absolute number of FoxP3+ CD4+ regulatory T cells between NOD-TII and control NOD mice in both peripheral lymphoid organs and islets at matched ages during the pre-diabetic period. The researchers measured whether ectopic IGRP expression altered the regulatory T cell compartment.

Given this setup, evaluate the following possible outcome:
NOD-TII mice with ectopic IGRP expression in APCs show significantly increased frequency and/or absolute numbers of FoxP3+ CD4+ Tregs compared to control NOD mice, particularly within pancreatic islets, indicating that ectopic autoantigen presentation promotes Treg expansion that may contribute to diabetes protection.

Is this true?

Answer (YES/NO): NO